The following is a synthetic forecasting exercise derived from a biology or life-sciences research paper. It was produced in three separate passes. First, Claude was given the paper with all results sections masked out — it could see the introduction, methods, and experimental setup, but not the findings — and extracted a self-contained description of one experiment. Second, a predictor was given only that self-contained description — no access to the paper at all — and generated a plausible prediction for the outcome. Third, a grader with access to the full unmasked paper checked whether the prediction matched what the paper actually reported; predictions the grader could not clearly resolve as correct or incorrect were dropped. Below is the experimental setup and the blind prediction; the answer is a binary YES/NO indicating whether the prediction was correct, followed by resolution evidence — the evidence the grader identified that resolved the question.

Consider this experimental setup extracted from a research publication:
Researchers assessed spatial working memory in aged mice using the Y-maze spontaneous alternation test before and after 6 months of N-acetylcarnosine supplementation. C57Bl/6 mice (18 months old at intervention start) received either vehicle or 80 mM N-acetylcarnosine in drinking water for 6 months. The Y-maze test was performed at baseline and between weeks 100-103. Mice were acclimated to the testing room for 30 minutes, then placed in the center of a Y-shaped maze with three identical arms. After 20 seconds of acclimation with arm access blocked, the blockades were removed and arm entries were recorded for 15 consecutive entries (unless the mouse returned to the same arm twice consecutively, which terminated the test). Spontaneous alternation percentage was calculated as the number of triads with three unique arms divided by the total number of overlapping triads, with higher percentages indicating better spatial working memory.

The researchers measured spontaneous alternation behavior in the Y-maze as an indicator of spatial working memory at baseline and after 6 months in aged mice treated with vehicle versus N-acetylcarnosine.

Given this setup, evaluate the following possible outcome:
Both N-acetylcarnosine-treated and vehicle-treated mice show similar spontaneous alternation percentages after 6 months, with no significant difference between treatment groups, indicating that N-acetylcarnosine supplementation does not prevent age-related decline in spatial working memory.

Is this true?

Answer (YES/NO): YES